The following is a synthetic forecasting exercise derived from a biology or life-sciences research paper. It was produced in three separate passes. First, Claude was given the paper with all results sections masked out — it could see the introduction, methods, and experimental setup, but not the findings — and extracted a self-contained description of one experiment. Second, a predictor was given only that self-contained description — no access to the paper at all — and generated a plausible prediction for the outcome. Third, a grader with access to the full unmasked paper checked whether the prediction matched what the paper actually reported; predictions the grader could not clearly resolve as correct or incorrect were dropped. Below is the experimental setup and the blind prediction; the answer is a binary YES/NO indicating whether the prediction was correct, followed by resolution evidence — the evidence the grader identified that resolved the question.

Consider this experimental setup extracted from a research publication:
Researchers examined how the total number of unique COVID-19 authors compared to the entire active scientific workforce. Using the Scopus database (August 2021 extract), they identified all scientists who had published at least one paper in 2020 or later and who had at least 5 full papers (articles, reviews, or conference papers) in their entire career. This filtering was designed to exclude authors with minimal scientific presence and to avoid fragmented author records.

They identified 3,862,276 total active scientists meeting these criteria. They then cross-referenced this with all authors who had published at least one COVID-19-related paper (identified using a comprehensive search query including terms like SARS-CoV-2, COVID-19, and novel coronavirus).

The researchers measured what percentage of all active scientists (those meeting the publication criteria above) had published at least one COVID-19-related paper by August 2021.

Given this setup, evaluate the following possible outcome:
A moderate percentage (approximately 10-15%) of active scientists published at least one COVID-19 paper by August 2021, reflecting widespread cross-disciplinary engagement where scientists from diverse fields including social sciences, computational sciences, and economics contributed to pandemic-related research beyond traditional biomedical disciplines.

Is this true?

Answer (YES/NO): NO